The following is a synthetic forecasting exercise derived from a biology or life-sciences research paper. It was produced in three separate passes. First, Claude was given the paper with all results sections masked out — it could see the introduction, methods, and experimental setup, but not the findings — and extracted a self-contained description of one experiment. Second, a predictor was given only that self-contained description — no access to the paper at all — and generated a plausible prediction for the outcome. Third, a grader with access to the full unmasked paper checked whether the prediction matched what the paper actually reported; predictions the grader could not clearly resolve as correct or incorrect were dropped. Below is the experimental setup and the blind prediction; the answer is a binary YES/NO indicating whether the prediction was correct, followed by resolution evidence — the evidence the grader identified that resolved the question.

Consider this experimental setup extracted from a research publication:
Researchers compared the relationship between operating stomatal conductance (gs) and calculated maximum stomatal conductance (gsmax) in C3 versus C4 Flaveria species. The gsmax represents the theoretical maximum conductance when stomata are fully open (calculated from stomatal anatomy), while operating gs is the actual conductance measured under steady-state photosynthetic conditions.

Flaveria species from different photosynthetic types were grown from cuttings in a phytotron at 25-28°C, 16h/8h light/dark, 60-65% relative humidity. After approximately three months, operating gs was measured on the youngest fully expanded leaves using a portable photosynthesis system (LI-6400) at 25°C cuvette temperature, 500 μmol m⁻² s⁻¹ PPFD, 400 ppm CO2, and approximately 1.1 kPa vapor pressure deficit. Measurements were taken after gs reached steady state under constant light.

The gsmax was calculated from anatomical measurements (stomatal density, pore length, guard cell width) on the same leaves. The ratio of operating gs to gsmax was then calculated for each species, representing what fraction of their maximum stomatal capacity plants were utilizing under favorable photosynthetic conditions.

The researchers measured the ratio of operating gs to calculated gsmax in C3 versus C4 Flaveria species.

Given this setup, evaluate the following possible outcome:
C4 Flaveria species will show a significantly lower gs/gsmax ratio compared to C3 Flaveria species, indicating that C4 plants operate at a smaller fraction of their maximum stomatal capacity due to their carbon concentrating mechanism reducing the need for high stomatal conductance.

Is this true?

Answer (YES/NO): NO